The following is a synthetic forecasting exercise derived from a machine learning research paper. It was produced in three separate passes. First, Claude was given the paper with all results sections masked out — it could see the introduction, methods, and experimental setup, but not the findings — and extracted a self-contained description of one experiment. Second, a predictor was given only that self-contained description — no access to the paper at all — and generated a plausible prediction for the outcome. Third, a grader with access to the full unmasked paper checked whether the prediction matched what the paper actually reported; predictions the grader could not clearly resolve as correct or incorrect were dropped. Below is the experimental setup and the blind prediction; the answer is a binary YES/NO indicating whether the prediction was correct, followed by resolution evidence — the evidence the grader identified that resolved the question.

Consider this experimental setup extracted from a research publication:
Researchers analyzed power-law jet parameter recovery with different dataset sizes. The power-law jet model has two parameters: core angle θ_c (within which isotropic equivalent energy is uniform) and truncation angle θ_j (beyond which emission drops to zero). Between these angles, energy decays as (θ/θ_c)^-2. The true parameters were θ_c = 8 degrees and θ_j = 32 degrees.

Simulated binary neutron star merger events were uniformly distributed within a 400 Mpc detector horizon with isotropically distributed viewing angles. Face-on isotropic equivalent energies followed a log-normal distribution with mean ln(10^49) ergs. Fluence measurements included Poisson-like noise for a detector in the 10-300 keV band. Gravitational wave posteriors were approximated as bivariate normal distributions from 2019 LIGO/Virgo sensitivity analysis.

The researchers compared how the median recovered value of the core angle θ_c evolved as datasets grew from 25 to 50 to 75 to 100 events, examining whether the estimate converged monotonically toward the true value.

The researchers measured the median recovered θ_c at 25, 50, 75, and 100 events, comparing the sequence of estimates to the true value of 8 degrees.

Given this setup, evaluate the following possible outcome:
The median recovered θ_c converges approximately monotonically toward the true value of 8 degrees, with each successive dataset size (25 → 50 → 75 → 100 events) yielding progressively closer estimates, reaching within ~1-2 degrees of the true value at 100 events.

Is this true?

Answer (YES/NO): NO